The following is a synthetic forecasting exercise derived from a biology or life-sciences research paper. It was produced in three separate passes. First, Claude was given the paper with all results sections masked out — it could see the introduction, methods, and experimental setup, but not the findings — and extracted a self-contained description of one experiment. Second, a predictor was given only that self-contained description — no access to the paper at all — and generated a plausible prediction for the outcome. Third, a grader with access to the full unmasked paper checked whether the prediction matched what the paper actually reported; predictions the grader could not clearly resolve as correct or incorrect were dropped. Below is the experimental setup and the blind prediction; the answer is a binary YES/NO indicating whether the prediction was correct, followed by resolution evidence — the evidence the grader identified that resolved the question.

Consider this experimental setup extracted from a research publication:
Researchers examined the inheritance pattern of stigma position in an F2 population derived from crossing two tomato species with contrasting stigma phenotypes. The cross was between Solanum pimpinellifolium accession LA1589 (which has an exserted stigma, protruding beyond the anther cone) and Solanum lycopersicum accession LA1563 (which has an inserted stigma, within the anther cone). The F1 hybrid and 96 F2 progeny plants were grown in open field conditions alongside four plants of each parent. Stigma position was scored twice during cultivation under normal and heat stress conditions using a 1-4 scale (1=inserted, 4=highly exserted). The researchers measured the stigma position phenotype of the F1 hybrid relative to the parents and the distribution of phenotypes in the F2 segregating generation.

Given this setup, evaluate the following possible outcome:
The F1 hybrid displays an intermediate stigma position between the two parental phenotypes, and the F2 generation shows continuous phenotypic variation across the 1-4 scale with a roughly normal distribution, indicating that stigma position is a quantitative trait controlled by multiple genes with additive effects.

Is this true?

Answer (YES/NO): YES